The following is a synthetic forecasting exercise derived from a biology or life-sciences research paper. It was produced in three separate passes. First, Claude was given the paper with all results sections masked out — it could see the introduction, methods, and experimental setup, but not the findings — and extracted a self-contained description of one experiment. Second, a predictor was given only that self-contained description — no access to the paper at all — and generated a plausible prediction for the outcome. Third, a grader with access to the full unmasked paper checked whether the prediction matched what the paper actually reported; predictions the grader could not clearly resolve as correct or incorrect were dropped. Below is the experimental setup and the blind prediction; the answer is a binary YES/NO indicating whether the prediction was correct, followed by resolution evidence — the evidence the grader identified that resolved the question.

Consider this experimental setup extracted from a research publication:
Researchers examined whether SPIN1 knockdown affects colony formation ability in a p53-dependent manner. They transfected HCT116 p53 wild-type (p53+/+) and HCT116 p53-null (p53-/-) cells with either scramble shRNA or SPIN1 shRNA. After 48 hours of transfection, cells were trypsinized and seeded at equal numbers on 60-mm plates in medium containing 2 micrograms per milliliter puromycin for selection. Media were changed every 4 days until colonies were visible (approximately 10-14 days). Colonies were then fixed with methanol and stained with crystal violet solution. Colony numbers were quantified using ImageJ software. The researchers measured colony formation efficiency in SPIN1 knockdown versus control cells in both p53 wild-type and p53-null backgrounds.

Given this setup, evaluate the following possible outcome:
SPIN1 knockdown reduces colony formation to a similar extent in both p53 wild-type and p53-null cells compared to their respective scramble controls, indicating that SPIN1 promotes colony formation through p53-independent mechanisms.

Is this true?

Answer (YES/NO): NO